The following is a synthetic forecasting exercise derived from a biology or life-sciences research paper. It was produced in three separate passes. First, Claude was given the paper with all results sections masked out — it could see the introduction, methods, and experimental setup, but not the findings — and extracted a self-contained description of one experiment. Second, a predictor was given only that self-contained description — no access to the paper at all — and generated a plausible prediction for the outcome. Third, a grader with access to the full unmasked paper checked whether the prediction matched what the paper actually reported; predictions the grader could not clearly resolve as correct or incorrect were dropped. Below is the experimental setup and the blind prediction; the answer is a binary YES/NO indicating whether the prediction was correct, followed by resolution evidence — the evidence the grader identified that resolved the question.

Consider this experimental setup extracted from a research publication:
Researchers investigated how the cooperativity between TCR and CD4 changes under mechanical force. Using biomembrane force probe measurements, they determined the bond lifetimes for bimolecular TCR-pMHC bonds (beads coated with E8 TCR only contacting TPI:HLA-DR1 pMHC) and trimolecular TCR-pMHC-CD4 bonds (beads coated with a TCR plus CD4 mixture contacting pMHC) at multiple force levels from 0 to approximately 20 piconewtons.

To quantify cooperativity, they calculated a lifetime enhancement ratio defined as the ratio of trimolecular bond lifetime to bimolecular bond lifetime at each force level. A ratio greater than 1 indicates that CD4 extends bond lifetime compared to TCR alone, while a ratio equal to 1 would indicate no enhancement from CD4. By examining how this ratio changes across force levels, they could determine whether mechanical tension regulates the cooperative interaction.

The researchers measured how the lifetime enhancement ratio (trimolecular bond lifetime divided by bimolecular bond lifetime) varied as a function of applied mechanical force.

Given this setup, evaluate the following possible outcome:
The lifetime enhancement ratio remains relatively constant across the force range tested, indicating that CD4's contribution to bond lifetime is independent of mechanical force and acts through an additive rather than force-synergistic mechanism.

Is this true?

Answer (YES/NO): NO